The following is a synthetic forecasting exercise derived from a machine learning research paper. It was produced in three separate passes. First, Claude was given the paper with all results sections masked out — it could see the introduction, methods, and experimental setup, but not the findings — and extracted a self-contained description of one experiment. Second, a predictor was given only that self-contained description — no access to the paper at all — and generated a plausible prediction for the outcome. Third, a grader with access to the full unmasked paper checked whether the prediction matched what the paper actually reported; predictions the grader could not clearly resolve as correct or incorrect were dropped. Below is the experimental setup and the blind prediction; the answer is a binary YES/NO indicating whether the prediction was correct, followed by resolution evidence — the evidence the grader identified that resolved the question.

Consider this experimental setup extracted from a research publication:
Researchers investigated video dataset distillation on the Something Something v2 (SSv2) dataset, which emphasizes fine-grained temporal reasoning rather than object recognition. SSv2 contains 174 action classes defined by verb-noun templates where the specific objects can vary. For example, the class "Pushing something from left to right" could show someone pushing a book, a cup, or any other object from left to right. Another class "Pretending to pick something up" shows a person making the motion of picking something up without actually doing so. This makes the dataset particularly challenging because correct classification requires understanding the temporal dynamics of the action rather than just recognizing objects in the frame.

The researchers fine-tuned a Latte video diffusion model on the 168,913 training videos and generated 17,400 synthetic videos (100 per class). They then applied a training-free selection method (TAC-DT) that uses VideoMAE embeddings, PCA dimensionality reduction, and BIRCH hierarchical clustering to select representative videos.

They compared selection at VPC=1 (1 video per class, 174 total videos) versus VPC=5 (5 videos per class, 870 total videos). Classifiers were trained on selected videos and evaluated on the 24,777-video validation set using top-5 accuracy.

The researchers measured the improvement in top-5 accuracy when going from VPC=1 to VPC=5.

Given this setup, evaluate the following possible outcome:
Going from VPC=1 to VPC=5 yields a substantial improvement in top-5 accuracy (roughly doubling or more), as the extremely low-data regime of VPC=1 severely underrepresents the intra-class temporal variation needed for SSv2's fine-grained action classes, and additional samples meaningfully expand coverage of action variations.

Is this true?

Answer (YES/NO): NO